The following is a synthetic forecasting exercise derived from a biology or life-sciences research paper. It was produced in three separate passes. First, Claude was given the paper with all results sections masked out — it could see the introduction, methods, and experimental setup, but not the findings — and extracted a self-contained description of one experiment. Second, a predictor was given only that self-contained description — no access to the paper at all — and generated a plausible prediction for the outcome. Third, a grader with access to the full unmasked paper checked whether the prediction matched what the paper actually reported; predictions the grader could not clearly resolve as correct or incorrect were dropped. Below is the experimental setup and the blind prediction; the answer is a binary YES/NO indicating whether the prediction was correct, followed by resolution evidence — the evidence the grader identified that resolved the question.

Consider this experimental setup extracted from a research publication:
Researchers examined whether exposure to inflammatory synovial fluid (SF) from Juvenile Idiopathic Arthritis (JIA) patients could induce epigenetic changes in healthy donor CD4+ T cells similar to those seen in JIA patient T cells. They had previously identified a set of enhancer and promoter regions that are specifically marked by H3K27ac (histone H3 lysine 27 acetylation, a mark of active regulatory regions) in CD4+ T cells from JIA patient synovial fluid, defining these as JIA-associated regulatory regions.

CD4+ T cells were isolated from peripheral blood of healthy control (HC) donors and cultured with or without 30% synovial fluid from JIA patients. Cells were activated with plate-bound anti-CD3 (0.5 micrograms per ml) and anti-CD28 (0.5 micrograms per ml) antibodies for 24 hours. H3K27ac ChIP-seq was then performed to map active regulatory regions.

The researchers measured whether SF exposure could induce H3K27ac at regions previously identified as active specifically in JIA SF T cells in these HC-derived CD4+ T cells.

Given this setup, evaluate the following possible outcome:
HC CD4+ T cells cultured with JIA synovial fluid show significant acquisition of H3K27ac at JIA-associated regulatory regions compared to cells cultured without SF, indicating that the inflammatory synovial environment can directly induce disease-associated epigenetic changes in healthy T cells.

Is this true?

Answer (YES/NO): YES